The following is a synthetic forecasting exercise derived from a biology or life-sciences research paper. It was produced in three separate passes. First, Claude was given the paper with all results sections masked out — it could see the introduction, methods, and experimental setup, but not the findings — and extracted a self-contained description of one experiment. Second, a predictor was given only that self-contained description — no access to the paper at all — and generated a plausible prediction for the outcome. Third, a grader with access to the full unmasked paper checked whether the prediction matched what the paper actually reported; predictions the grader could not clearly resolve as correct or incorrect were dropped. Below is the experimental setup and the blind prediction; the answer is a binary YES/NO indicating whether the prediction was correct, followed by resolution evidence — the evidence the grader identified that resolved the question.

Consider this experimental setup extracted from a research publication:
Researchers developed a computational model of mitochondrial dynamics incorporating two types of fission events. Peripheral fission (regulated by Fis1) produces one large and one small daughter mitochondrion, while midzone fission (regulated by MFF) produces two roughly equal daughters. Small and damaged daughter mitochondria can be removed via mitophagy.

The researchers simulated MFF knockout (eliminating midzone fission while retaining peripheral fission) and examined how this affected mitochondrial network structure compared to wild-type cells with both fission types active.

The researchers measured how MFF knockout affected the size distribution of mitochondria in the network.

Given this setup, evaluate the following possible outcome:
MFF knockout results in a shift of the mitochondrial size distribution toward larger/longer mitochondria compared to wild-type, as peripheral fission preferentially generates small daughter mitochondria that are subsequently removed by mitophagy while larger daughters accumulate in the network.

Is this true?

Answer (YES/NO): YES